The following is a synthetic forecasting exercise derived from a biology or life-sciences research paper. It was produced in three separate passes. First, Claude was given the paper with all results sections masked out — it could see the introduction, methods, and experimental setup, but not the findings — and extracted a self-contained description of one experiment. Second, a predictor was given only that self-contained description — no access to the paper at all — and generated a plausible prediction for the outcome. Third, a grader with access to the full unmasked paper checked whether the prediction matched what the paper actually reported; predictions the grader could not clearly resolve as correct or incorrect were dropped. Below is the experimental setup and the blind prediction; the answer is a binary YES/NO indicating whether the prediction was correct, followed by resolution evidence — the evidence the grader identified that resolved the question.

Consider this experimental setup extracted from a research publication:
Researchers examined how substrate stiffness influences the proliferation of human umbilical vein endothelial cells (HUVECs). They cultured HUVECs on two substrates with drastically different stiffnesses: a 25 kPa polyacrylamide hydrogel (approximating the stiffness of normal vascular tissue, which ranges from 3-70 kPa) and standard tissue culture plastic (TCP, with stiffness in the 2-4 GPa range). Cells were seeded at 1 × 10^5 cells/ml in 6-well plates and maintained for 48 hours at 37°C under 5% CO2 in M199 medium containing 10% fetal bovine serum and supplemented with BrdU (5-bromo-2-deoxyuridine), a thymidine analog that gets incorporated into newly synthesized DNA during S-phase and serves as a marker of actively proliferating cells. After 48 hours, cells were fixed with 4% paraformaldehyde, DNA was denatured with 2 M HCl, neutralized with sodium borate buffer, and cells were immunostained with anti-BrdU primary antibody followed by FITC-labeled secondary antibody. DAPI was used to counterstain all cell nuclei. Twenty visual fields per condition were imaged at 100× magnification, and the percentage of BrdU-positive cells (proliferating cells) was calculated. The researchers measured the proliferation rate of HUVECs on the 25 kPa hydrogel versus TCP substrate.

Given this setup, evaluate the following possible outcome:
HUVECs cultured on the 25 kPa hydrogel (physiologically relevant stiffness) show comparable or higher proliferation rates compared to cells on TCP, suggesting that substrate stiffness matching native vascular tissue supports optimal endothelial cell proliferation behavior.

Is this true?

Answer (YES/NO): NO